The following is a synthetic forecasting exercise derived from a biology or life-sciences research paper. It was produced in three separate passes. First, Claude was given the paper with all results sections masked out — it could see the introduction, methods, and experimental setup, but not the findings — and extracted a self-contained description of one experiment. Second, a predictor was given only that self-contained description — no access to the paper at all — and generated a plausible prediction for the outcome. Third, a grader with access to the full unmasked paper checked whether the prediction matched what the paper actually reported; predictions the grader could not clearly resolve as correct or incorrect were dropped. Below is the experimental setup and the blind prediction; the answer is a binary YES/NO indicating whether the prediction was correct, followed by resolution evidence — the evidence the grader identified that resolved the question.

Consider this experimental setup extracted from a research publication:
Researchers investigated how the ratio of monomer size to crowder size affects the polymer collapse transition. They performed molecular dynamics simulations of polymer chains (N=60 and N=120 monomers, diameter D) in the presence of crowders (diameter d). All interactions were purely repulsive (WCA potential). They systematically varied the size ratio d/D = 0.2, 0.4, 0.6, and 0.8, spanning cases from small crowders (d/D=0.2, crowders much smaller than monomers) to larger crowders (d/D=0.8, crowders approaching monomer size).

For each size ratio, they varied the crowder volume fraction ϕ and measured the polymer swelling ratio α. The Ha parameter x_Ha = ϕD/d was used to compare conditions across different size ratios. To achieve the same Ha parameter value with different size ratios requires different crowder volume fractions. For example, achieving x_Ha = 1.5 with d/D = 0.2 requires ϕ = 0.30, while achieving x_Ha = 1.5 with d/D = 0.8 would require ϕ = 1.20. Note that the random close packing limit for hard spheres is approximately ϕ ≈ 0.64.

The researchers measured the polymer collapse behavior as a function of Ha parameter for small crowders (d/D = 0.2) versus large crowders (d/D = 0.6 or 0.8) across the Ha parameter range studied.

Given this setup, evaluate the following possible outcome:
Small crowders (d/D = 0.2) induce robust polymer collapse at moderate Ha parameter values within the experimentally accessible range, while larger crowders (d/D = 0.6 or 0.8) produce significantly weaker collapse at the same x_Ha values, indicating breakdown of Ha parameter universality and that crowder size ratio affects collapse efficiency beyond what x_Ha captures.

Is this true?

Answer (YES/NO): YES